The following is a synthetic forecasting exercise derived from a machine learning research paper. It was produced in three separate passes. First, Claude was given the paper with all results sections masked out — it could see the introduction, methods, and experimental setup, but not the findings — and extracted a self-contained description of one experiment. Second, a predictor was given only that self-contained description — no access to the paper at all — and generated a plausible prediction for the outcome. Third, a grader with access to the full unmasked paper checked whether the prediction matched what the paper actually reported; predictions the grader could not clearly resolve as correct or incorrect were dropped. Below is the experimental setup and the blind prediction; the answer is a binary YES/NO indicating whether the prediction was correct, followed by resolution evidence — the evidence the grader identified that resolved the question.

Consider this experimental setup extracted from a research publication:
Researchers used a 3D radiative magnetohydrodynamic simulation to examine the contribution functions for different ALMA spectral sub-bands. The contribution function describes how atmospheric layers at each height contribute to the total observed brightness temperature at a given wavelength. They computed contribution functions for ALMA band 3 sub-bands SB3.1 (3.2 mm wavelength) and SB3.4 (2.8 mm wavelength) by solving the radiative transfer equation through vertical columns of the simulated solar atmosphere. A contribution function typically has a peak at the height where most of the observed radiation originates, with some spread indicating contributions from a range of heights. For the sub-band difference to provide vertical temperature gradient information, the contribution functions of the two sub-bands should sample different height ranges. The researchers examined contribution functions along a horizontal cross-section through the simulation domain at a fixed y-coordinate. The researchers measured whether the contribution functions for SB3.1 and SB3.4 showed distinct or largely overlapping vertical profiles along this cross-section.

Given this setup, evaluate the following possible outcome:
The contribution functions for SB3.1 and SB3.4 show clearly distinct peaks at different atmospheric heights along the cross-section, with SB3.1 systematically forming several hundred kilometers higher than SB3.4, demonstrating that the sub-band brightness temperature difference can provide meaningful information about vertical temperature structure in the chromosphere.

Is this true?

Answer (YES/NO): NO